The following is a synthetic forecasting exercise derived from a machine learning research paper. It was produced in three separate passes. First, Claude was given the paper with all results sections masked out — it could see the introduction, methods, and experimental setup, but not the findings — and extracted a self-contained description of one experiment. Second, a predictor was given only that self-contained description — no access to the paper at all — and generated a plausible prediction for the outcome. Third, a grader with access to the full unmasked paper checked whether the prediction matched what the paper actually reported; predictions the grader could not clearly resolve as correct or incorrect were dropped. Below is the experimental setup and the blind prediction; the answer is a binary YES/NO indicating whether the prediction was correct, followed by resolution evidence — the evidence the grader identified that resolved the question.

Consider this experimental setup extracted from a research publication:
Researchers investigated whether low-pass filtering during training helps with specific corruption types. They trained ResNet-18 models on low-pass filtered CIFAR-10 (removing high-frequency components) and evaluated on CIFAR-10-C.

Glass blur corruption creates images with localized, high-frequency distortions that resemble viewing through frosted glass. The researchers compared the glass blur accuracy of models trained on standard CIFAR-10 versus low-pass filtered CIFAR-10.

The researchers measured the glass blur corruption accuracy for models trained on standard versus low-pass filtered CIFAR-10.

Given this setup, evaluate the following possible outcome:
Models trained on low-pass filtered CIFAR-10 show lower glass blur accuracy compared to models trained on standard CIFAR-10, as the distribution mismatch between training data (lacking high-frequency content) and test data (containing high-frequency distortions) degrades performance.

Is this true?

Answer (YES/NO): NO